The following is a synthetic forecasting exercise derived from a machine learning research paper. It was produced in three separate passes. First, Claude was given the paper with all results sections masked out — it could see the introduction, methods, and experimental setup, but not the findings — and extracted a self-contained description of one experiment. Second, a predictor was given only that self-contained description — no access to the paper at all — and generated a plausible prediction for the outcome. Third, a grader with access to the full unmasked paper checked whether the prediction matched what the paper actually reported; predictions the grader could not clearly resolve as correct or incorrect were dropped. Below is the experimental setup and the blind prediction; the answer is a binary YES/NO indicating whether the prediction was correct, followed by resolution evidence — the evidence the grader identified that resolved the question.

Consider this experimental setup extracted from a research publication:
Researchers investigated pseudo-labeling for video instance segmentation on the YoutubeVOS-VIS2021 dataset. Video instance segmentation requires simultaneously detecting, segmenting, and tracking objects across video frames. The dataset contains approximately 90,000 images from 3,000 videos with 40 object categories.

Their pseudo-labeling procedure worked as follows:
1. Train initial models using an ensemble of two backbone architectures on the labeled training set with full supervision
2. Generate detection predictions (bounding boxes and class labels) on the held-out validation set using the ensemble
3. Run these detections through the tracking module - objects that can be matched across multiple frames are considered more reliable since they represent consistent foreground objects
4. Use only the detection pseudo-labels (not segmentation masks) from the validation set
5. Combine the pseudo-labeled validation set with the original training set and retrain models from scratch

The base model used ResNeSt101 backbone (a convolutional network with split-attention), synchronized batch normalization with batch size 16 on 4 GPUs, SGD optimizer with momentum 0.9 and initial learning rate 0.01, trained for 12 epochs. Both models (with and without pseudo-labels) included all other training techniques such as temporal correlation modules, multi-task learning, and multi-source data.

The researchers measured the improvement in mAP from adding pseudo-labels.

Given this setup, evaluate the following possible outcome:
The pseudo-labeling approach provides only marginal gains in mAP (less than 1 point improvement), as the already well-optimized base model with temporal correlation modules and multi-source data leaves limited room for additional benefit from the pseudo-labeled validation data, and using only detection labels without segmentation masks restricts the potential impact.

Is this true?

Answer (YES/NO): NO